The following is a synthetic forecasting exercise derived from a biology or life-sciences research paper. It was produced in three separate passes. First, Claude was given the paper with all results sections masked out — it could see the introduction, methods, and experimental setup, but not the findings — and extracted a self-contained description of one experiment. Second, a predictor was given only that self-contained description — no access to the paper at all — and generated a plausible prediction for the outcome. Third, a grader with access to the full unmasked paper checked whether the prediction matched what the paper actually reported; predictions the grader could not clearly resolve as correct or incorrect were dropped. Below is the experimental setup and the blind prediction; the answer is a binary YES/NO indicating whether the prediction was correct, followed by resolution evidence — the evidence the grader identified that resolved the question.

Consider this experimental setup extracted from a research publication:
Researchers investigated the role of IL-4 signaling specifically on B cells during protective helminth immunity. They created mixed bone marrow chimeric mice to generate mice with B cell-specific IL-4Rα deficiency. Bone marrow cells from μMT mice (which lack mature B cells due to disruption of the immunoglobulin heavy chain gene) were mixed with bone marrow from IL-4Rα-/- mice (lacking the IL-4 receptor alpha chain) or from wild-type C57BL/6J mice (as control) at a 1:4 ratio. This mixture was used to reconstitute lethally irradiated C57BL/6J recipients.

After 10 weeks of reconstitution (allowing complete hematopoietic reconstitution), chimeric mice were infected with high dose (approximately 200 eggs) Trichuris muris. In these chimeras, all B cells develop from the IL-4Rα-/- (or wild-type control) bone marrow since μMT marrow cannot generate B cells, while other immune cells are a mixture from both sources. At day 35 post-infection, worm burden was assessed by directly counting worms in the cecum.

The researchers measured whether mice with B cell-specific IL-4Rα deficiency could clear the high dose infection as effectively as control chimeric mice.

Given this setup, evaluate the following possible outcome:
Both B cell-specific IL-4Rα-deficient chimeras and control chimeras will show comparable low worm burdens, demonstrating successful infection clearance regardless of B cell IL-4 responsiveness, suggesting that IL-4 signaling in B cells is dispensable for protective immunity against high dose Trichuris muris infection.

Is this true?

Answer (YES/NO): YES